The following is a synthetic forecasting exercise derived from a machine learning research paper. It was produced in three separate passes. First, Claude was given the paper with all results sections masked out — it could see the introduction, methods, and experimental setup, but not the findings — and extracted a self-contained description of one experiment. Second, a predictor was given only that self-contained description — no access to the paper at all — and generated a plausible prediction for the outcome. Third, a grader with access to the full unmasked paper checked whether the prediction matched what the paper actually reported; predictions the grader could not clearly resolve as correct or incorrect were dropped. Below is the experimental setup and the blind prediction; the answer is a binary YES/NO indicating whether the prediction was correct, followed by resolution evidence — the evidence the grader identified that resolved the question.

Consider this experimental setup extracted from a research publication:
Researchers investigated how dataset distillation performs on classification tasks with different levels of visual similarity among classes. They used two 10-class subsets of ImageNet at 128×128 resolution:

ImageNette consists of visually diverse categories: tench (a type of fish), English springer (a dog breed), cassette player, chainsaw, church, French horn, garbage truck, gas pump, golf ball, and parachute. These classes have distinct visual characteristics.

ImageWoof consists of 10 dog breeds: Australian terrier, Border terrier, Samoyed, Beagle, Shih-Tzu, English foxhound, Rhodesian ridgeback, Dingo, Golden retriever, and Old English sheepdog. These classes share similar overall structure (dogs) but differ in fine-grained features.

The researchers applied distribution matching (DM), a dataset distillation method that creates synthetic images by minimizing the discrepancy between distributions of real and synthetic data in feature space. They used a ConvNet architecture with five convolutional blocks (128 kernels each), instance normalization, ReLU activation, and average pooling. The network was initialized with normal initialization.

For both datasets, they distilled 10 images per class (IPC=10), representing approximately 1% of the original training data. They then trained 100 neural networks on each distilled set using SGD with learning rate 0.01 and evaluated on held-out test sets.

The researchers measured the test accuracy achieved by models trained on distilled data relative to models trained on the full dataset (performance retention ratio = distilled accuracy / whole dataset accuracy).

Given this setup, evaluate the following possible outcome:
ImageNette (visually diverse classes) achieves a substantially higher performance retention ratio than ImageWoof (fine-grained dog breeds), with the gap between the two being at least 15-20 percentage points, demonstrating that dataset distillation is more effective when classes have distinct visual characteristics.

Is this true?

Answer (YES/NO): YES